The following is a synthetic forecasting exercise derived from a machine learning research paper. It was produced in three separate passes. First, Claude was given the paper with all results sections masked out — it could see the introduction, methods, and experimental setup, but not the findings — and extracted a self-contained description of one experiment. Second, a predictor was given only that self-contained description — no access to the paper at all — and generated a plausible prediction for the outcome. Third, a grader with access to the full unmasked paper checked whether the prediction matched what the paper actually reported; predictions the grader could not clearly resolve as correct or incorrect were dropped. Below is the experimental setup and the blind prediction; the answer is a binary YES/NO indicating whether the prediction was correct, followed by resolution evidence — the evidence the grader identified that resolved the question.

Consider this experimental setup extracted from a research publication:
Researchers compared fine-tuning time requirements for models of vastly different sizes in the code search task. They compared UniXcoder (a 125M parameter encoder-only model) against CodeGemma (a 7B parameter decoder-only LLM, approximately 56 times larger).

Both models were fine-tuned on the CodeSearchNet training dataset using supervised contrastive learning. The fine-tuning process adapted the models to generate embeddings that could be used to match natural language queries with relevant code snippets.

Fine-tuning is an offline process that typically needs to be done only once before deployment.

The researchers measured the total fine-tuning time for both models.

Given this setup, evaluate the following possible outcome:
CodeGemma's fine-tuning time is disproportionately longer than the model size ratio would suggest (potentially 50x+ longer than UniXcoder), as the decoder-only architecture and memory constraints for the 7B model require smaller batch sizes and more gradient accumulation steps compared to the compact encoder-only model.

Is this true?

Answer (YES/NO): YES